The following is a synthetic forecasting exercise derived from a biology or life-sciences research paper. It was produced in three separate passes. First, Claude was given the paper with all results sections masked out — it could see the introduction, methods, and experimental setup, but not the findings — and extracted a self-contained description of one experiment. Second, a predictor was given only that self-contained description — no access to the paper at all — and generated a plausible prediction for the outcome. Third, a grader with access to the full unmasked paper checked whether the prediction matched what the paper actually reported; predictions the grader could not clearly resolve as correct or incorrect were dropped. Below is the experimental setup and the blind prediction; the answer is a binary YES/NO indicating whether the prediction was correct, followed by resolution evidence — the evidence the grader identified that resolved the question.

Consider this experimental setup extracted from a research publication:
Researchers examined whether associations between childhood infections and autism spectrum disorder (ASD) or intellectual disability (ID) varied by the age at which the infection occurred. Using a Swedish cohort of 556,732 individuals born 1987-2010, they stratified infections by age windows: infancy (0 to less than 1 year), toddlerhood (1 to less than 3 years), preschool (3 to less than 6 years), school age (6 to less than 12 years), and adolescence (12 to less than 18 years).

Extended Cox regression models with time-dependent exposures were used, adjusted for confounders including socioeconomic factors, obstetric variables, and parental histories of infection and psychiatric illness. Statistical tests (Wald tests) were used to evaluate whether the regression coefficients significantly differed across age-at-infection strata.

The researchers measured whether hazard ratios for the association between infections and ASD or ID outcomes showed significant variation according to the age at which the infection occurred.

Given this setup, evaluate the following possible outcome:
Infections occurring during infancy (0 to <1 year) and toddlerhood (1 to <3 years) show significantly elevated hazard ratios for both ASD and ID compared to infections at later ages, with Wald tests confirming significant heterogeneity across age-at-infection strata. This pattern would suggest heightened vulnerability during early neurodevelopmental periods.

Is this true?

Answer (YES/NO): NO